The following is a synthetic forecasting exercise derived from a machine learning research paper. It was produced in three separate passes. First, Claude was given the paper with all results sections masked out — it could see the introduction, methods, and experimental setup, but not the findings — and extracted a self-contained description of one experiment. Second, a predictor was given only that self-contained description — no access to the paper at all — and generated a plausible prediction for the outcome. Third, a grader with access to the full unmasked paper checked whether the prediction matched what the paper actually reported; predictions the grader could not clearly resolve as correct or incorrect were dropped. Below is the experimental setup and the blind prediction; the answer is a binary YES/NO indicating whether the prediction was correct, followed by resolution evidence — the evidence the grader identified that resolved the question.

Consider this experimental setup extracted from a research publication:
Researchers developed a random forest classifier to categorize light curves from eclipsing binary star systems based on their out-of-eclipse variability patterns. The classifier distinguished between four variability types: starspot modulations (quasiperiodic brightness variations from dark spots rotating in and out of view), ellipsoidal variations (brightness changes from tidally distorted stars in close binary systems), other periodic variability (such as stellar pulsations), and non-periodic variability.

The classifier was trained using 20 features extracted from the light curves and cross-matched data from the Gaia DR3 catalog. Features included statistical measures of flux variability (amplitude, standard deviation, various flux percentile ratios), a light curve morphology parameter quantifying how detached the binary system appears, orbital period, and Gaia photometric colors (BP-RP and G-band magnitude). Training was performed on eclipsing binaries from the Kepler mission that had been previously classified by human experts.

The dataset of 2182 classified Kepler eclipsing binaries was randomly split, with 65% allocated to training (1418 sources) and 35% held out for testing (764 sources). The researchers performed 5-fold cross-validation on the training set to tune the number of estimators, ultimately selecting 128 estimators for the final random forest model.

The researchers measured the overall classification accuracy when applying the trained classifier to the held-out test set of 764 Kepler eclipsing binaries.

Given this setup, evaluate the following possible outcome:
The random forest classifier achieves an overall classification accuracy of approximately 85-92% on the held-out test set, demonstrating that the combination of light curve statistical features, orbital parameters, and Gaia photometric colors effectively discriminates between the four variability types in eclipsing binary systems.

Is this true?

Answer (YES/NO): YES